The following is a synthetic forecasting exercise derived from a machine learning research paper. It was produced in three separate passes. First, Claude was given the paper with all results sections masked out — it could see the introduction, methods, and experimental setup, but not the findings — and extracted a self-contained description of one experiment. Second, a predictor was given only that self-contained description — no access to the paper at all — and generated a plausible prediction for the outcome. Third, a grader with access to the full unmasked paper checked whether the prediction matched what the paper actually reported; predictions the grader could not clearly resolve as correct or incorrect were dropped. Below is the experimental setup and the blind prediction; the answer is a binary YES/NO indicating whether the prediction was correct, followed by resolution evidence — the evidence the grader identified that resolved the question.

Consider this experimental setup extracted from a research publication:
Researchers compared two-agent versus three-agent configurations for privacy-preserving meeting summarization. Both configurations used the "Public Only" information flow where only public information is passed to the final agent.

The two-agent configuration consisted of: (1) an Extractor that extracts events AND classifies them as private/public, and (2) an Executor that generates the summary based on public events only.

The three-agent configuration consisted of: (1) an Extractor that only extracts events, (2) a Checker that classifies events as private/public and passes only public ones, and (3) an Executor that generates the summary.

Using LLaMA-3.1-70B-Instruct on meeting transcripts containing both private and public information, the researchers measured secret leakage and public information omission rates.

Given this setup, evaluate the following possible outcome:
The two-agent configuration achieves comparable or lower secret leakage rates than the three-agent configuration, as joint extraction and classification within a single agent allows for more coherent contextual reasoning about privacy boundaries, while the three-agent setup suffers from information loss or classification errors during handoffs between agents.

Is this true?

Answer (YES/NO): NO